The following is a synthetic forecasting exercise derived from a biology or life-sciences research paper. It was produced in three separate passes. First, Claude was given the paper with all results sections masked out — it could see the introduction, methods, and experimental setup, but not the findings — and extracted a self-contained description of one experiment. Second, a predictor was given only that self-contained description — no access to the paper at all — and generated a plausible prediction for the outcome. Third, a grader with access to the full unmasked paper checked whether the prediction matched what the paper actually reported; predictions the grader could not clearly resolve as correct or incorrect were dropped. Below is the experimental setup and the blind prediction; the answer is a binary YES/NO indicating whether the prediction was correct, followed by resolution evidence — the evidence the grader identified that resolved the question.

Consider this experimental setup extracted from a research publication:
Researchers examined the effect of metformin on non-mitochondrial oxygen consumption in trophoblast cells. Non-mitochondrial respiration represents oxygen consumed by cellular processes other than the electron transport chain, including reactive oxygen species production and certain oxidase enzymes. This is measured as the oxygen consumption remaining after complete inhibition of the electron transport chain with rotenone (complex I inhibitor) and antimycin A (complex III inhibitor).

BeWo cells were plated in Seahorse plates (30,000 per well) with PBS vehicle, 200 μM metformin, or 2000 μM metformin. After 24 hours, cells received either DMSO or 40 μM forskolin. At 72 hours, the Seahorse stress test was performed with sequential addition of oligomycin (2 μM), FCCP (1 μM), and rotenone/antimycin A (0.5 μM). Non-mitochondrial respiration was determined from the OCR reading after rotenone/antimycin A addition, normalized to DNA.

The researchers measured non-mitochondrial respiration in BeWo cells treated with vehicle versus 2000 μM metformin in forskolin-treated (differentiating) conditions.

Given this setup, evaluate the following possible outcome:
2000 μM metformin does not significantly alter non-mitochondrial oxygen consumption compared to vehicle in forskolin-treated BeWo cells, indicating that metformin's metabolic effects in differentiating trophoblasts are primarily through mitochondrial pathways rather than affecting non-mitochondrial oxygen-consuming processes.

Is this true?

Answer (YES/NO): NO